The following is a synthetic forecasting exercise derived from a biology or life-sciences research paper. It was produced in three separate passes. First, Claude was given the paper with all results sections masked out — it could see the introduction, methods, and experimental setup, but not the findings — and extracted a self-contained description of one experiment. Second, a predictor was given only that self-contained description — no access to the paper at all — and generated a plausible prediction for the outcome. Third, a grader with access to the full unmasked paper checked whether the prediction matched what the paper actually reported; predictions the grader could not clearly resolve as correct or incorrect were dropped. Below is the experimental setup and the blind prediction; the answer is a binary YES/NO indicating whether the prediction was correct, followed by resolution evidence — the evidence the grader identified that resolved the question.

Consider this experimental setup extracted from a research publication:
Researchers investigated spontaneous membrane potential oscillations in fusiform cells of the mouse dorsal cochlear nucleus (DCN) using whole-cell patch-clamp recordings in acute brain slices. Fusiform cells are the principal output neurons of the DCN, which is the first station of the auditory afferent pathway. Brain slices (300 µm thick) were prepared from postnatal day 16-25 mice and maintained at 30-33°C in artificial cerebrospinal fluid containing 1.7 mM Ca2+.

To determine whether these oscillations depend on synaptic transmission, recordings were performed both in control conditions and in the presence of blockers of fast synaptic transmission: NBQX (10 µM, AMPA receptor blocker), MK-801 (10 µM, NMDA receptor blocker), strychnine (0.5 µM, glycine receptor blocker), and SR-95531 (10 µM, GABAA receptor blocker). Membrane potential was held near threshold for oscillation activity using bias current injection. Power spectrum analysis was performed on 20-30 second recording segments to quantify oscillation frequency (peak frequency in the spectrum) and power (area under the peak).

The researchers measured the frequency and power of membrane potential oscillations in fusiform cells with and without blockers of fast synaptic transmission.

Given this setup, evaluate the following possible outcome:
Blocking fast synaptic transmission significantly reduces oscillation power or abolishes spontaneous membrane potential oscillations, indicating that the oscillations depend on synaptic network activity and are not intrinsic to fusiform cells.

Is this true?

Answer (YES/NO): NO